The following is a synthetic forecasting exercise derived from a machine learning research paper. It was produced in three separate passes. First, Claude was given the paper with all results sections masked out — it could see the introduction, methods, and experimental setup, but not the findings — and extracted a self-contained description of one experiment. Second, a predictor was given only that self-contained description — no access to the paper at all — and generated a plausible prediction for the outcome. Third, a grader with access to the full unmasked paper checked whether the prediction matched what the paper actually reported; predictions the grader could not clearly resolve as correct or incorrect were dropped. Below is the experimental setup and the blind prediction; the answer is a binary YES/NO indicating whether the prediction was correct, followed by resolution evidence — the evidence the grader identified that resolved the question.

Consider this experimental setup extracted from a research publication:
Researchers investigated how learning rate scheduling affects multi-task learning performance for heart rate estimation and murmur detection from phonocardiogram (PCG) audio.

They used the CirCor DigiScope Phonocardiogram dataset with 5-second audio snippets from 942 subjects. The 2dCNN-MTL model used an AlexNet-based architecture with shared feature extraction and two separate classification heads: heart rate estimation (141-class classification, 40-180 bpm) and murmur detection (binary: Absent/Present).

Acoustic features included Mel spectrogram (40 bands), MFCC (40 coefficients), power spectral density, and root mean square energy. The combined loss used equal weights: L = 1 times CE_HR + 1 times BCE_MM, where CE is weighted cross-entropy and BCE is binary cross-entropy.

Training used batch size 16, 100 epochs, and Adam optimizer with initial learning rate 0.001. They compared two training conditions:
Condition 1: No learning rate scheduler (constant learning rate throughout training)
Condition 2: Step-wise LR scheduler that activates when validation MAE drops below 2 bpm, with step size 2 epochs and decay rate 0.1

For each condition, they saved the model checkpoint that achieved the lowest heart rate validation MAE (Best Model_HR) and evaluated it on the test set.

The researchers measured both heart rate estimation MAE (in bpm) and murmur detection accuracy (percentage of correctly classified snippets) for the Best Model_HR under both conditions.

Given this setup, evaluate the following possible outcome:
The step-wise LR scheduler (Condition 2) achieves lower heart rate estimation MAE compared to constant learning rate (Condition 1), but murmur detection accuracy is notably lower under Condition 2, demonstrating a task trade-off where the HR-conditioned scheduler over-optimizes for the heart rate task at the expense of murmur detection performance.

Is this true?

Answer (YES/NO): NO